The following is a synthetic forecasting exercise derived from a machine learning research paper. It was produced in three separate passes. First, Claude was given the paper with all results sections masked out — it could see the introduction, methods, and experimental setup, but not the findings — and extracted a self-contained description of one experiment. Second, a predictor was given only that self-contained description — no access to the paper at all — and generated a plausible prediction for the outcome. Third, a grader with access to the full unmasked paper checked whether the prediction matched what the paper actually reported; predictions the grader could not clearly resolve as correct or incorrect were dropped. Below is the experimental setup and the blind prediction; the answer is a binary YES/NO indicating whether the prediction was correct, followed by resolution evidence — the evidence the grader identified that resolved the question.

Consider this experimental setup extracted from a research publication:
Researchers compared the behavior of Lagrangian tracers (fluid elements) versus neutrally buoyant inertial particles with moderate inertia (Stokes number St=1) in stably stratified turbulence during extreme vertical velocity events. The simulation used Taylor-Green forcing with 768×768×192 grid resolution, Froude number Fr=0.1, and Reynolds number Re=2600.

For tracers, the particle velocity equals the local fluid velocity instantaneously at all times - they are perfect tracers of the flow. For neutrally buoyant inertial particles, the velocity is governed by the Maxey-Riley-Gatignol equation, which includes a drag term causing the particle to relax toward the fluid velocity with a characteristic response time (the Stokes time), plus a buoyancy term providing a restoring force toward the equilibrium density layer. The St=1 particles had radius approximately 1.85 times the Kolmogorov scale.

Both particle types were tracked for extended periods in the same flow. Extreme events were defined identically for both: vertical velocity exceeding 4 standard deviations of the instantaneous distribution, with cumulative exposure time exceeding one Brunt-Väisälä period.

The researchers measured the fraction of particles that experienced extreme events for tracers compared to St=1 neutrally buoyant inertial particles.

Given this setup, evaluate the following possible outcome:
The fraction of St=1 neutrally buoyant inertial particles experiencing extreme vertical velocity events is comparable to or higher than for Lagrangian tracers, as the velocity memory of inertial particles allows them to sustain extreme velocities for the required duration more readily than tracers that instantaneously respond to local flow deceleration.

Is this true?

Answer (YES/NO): NO